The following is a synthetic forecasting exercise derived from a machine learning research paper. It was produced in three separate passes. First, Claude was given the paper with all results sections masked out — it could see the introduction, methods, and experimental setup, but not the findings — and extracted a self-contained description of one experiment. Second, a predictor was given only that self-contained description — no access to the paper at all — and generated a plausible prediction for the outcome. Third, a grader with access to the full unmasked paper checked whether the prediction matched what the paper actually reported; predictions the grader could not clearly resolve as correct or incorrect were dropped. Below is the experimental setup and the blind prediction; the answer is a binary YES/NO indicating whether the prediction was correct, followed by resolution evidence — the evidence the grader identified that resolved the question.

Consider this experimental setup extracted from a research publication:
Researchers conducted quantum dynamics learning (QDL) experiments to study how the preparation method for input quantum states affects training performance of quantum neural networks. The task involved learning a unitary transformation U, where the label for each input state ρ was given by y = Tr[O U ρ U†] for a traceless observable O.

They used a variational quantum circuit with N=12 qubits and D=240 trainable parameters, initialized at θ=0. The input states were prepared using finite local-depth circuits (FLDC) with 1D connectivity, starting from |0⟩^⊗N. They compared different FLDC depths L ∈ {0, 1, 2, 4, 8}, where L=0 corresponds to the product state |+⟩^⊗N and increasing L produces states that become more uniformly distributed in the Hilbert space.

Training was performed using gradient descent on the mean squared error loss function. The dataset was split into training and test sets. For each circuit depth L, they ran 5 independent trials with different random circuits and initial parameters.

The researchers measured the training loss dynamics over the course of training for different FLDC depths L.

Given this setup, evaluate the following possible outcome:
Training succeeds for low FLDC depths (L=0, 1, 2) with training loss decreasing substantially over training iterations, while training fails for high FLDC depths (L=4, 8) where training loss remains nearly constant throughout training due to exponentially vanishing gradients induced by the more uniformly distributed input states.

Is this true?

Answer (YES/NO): NO